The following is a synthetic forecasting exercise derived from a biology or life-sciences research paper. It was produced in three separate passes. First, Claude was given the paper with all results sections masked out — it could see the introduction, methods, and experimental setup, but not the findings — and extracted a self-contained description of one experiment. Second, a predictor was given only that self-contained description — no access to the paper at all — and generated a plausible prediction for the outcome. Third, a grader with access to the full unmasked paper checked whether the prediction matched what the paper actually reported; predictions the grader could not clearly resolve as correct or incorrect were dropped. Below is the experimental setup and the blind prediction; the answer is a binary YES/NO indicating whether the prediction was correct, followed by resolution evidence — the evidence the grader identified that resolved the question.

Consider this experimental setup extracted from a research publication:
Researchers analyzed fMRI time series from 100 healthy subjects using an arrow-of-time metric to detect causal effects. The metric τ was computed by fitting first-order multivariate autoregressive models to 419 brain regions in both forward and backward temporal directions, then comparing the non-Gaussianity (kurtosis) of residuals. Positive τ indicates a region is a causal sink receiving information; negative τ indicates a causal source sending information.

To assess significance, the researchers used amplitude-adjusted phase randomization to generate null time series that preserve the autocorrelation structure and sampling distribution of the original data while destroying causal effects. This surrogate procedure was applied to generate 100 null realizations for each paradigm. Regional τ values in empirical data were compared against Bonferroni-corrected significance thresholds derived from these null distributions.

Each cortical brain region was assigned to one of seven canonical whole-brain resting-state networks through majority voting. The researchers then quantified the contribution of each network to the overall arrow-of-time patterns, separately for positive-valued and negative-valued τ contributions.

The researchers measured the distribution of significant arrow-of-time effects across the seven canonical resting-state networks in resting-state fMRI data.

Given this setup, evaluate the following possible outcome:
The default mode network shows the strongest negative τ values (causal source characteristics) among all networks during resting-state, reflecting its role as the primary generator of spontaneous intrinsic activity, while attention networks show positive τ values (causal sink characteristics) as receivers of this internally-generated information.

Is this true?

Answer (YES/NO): NO